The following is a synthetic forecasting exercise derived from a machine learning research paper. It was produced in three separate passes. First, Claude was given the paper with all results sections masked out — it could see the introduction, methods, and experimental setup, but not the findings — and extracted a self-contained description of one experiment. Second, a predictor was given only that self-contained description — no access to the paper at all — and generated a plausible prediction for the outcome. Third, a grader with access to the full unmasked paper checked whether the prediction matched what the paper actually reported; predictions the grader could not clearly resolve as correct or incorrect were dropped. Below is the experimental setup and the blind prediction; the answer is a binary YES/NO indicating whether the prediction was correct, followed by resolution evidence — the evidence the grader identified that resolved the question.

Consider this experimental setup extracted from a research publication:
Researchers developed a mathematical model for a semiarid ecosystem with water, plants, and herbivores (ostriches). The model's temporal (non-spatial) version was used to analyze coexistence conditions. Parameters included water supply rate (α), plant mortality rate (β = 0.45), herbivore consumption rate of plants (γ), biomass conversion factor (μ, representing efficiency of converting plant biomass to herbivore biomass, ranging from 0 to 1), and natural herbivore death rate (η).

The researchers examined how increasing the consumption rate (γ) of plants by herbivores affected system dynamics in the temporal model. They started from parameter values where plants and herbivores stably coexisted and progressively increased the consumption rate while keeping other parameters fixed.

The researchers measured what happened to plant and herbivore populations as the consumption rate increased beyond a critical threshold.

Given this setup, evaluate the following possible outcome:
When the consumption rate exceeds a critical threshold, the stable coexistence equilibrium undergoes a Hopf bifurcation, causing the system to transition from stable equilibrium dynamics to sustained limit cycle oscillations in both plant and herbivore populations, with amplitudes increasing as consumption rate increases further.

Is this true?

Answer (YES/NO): NO